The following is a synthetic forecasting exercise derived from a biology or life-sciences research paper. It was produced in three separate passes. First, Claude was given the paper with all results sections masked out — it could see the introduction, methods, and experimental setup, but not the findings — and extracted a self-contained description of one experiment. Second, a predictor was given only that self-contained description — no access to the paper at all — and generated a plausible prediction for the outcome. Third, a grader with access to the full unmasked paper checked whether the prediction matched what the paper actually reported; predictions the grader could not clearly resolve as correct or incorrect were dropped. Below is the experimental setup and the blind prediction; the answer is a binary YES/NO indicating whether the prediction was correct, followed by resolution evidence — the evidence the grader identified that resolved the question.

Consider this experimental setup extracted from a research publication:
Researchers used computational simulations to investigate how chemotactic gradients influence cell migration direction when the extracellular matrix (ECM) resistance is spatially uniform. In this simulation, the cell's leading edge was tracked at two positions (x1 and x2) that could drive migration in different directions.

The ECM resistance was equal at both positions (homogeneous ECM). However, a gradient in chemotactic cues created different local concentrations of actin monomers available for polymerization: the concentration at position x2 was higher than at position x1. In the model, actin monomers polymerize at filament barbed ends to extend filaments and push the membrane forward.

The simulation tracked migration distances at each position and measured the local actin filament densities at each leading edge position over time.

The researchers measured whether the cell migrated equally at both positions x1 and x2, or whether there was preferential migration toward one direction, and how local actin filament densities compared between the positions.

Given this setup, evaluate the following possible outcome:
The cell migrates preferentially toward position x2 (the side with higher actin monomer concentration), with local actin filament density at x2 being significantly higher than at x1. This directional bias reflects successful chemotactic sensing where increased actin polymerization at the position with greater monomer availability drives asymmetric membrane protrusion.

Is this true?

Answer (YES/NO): NO